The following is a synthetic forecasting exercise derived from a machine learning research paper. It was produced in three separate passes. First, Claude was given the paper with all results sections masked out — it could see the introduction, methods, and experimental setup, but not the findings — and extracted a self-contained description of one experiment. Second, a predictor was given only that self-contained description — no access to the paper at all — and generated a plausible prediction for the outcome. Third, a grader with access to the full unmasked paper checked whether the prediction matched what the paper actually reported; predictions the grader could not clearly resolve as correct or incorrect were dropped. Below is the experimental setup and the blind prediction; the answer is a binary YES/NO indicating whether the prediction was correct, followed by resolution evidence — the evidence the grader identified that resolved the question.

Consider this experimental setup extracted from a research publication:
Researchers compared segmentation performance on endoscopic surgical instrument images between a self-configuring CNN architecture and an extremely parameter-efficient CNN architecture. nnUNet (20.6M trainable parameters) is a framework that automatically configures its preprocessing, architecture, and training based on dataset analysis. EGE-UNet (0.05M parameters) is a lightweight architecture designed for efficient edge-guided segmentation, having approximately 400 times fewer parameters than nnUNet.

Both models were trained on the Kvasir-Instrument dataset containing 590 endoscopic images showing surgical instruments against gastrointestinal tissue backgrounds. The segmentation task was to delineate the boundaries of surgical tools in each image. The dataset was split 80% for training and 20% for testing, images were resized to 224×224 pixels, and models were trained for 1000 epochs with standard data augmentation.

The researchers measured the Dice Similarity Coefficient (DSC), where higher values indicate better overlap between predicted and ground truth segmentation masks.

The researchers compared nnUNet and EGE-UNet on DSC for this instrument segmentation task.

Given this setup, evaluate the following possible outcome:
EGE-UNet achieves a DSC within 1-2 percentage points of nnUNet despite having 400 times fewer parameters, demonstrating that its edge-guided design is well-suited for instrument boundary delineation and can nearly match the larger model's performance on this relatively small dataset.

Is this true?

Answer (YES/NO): YES